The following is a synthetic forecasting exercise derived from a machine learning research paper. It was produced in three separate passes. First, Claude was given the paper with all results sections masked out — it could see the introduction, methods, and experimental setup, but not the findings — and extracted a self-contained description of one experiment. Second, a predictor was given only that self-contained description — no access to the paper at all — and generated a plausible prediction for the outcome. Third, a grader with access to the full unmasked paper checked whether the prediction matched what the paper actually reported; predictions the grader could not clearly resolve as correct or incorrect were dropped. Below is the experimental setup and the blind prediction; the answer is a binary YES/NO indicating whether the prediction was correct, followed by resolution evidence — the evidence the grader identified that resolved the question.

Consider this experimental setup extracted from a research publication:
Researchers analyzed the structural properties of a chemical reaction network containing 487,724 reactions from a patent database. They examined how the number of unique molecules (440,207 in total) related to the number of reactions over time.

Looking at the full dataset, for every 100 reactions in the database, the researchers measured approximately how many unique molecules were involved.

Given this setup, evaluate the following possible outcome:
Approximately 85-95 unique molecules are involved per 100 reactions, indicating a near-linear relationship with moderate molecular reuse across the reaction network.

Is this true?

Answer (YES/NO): YES